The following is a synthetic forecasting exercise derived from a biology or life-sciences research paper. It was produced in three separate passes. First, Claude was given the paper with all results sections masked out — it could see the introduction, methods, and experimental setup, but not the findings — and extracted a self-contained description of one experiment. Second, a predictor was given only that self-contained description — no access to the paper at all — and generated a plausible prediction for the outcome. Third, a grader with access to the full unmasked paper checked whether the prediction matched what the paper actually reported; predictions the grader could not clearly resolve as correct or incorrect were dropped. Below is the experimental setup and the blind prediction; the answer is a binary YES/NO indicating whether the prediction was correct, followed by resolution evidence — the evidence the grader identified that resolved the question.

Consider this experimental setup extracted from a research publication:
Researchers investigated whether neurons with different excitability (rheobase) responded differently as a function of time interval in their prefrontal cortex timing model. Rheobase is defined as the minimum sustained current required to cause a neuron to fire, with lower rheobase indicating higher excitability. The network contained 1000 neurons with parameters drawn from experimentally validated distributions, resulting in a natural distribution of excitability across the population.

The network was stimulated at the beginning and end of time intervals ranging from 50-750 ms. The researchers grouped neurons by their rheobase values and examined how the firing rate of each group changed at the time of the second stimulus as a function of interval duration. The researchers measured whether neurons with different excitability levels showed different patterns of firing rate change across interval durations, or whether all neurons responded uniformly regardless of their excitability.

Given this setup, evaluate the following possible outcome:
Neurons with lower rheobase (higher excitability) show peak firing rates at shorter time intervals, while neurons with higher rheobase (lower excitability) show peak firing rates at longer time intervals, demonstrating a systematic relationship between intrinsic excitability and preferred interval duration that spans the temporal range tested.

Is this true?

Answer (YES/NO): NO